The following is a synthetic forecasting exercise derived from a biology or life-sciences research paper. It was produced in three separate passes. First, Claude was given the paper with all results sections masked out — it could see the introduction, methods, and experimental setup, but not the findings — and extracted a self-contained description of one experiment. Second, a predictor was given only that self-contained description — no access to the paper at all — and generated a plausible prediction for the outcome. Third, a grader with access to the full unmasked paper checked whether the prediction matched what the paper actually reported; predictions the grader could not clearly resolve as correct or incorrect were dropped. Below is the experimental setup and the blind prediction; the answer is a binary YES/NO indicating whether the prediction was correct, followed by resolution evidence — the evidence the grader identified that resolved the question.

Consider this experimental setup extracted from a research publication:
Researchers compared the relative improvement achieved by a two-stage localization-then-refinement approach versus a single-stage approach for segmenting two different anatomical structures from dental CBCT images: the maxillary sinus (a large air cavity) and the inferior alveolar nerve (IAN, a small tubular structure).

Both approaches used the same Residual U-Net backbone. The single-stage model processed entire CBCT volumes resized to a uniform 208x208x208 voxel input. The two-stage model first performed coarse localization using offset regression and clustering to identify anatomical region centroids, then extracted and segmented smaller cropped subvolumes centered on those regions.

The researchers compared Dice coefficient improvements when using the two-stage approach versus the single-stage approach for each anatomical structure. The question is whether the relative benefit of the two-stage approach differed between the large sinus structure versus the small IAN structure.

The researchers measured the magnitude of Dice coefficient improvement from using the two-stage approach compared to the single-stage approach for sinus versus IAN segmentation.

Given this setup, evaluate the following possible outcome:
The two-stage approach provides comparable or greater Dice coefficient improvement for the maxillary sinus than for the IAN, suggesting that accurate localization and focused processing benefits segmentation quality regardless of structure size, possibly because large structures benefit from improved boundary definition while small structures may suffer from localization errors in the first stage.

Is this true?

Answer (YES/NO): NO